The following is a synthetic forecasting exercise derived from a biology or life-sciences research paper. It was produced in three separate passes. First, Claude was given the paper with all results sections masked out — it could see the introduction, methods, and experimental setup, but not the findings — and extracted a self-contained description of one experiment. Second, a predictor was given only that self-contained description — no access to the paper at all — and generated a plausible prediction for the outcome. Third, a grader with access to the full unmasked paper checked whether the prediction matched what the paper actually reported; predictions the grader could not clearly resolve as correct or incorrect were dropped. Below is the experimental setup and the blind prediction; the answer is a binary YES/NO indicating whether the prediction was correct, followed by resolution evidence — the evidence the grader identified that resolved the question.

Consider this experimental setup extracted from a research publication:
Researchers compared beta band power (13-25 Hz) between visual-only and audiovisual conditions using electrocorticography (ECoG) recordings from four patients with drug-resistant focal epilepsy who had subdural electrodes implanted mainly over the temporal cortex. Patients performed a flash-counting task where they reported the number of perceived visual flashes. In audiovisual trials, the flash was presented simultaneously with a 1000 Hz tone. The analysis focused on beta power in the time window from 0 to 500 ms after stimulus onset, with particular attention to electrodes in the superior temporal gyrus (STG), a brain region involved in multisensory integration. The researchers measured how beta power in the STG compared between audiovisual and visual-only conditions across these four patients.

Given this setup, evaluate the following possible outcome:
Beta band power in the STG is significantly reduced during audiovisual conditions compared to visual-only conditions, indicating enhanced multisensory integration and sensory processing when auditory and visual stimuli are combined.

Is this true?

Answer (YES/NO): YES